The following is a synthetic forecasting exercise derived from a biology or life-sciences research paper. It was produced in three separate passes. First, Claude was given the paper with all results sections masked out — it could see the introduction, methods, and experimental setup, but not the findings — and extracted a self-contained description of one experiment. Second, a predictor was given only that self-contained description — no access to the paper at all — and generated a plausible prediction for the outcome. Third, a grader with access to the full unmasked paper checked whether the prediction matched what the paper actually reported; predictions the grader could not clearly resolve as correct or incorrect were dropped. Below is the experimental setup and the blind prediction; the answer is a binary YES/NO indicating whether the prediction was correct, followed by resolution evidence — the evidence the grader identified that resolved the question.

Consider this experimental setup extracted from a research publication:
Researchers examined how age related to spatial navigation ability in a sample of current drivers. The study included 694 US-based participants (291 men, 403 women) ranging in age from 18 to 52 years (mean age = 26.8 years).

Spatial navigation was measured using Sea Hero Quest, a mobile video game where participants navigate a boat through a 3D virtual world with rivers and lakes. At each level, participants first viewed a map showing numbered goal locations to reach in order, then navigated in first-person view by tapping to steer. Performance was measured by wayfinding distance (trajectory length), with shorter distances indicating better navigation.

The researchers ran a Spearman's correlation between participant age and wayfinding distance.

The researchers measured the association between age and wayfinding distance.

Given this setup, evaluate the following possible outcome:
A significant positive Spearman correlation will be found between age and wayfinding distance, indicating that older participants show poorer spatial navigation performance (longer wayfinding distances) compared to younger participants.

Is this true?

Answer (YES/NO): NO